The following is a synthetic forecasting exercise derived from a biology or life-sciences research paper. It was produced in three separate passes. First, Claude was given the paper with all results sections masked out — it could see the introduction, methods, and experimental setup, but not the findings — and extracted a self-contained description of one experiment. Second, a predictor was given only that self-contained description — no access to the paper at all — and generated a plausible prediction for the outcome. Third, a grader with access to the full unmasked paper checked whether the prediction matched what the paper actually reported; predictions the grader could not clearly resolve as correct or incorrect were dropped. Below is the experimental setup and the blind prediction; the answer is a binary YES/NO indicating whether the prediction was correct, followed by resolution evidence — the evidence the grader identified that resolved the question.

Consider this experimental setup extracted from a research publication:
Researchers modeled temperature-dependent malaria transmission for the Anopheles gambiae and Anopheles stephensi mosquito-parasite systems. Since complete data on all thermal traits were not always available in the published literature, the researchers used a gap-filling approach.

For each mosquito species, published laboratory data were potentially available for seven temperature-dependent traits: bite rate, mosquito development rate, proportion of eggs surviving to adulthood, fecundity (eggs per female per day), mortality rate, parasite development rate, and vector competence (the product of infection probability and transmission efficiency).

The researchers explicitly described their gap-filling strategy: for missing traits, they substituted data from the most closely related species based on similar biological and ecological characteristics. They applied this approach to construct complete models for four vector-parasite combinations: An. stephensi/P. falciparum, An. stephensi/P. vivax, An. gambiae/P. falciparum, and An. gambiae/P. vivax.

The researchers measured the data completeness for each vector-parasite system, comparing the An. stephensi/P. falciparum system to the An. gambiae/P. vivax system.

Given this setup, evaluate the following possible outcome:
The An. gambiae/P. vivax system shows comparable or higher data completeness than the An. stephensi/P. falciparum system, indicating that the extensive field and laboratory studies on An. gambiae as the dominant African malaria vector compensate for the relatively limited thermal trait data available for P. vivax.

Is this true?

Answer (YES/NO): NO